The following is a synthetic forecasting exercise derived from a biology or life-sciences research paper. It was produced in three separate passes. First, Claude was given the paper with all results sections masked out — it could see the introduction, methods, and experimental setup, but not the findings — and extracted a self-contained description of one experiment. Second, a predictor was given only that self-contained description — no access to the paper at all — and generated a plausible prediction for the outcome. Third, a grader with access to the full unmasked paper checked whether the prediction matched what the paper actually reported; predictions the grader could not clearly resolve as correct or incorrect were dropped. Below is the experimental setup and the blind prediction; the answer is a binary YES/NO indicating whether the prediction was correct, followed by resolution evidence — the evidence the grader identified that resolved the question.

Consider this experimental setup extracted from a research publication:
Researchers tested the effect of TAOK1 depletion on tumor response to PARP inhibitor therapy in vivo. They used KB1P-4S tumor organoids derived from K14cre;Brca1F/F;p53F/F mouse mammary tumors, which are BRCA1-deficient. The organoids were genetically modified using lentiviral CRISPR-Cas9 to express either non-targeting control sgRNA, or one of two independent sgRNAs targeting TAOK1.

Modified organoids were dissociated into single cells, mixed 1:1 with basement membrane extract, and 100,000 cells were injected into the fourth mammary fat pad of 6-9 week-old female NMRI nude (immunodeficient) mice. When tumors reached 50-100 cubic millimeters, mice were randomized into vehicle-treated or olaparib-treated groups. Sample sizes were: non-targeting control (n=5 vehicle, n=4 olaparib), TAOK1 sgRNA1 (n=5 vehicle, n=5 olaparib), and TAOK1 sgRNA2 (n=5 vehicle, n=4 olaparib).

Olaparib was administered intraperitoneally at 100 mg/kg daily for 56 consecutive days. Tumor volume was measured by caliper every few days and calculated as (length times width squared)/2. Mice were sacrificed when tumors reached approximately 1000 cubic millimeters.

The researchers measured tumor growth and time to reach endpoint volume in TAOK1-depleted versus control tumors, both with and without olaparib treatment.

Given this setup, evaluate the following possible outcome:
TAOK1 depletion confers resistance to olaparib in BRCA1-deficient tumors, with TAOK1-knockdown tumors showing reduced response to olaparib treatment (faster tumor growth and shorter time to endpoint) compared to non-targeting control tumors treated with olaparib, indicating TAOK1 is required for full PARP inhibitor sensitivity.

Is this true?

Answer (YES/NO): YES